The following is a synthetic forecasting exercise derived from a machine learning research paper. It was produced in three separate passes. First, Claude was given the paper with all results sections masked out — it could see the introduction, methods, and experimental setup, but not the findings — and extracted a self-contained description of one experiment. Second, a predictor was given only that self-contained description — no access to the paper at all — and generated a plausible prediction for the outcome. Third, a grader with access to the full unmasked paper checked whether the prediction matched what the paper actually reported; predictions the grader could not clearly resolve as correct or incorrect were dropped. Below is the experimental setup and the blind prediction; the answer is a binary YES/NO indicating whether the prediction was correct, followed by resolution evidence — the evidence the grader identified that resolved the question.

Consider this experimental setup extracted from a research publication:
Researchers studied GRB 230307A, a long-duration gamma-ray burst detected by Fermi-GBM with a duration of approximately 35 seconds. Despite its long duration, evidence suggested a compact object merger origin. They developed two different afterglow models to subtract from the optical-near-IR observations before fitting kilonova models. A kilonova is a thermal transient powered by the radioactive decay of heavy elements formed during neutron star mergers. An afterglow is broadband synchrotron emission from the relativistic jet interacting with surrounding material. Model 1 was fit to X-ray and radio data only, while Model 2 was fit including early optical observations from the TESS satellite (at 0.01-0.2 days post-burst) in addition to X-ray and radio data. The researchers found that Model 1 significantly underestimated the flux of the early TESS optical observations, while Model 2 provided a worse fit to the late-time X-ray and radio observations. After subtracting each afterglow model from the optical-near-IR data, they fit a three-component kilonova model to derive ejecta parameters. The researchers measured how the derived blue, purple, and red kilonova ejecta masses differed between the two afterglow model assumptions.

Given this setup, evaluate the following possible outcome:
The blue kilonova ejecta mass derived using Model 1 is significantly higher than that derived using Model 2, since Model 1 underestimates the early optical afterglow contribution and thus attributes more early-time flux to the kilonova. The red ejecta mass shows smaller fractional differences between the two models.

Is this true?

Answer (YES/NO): NO